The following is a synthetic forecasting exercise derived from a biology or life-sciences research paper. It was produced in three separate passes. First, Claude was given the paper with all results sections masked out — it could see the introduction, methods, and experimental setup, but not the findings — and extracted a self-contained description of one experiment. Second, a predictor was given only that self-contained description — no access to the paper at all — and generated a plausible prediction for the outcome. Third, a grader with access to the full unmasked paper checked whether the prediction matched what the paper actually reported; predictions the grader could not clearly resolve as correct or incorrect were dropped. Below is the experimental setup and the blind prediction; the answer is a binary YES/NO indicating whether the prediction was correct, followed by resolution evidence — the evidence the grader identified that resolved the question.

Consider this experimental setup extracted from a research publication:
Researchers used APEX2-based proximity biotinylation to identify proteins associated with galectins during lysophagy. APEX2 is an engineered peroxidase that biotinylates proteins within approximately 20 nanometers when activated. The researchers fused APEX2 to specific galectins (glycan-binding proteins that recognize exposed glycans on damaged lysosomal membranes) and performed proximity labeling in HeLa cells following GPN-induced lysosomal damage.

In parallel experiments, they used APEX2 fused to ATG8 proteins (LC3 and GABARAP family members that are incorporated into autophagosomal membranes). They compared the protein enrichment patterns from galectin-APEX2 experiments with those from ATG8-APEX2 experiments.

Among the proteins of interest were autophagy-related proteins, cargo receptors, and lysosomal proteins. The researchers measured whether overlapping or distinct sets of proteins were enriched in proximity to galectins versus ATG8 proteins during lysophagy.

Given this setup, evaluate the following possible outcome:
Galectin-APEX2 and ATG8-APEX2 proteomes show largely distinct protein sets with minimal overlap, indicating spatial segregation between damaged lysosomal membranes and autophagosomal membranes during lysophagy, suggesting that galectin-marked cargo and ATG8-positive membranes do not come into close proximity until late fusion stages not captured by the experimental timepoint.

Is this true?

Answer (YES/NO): NO